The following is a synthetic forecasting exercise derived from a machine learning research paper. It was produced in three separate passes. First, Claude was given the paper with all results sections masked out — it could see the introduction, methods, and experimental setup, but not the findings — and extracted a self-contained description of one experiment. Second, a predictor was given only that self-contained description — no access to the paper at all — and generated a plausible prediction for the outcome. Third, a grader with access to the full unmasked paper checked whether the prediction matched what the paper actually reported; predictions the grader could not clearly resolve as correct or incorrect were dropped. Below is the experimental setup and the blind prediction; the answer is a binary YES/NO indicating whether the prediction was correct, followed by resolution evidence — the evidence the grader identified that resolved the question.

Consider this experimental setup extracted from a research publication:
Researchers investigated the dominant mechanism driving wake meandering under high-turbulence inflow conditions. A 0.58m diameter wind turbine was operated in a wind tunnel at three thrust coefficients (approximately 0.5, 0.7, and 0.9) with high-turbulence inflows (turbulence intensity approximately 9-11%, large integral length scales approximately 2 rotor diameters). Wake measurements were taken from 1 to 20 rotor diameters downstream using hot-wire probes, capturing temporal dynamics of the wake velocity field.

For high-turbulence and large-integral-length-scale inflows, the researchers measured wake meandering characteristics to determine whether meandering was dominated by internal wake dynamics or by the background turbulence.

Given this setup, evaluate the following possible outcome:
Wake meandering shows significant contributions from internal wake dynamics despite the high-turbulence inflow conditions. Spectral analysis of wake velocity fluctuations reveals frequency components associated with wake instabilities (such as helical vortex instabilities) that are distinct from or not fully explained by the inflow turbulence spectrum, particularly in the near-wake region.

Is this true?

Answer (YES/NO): NO